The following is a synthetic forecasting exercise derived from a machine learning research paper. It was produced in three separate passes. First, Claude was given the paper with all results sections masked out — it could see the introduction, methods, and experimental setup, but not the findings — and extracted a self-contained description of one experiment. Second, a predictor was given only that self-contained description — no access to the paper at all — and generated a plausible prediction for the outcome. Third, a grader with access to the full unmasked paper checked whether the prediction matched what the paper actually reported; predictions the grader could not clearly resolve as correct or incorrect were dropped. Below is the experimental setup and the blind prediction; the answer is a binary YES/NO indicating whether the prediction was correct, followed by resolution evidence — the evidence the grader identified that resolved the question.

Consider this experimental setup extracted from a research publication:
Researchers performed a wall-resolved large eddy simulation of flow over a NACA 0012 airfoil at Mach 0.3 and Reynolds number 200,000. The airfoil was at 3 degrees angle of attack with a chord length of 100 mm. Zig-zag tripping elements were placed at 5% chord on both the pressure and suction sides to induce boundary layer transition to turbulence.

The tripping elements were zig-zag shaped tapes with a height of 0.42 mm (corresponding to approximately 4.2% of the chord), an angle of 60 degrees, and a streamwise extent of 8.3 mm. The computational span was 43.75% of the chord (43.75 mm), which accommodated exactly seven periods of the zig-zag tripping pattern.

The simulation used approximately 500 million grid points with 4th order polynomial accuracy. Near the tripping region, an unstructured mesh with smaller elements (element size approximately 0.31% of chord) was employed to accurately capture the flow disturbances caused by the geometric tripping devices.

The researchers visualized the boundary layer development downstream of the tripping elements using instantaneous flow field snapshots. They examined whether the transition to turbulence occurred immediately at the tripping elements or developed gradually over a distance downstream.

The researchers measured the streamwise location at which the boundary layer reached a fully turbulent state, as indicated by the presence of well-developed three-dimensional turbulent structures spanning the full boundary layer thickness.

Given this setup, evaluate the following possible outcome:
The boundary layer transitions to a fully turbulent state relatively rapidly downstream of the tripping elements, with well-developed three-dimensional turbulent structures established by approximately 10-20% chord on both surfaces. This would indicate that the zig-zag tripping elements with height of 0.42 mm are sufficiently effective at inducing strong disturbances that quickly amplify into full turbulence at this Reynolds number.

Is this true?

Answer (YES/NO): NO